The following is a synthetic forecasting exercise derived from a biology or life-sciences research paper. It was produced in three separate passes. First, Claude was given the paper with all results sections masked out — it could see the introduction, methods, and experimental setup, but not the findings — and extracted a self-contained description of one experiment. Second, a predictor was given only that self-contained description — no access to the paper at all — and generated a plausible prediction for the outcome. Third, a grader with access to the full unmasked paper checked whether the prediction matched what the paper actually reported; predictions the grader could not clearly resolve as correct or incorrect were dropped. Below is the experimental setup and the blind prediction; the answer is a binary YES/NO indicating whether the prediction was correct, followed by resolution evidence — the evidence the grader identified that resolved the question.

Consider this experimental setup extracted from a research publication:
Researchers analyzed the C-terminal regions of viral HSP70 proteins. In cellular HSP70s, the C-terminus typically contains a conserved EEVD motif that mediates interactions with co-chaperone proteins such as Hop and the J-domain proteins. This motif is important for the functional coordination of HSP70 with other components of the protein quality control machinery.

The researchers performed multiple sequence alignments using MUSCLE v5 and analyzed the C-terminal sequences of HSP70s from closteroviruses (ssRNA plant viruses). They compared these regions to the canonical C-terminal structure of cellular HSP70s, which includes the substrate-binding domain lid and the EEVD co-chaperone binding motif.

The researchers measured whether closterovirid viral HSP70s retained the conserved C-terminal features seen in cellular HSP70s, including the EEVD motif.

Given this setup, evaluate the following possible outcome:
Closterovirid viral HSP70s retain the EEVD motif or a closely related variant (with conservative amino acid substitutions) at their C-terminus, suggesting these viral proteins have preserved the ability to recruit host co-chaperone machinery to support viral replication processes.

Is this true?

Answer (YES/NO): NO